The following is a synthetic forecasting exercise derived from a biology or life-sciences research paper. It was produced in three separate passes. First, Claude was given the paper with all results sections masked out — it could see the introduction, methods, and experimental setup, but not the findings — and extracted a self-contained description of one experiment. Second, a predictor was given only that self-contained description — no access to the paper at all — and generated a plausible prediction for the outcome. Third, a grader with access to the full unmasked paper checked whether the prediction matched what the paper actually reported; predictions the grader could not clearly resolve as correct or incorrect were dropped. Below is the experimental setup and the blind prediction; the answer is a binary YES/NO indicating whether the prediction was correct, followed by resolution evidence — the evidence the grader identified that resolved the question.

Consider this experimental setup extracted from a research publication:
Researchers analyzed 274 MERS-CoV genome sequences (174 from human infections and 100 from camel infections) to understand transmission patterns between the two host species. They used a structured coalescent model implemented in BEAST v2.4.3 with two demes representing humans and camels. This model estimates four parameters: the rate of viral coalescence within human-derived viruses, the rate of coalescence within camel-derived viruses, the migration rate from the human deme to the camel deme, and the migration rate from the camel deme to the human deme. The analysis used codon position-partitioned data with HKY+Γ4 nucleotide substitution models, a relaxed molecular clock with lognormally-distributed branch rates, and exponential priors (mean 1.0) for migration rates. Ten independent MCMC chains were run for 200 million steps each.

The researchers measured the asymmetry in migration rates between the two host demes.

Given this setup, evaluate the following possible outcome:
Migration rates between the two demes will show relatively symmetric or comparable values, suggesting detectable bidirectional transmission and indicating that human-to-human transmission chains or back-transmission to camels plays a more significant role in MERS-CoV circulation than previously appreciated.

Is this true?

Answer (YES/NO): NO